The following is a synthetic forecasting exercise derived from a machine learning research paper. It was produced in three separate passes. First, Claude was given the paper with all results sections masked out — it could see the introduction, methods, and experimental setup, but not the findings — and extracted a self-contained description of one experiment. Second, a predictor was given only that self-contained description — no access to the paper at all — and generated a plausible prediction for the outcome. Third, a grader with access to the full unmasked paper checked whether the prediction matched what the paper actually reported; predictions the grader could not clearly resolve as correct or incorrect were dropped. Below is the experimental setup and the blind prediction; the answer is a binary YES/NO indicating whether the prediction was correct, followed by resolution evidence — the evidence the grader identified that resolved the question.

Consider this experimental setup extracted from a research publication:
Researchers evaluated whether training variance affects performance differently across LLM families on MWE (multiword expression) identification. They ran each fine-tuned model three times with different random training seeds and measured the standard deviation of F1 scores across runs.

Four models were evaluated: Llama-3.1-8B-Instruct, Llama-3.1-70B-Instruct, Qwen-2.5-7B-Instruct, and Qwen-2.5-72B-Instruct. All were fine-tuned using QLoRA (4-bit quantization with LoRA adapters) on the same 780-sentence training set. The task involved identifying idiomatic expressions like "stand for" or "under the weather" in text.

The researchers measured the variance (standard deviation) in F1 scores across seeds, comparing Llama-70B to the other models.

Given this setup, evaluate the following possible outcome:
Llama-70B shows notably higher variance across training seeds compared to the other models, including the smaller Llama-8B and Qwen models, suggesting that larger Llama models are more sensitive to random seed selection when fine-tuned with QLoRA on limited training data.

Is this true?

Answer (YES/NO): YES